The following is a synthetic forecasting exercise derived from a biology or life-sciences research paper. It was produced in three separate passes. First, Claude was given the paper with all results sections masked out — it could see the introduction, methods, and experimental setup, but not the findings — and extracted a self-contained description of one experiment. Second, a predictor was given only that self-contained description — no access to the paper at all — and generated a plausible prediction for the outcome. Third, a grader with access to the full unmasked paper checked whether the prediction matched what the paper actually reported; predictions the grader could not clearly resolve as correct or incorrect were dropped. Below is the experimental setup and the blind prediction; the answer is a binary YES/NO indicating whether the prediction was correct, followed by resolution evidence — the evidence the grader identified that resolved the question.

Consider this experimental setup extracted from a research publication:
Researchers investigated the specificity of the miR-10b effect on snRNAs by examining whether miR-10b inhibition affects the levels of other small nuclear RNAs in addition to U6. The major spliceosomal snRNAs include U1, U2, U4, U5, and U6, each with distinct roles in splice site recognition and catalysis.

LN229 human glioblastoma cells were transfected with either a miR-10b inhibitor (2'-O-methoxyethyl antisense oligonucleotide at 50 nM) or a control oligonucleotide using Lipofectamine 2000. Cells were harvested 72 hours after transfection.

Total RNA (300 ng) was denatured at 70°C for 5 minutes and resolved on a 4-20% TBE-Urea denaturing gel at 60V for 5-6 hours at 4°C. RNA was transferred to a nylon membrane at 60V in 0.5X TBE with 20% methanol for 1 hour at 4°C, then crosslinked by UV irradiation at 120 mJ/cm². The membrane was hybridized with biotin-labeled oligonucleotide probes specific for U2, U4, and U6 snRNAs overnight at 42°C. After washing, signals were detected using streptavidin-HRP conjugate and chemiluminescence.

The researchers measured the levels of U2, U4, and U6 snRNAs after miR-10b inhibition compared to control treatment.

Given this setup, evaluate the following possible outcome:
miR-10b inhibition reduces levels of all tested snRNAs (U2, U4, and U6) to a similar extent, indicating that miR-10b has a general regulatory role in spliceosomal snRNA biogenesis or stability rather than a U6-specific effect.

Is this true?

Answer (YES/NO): NO